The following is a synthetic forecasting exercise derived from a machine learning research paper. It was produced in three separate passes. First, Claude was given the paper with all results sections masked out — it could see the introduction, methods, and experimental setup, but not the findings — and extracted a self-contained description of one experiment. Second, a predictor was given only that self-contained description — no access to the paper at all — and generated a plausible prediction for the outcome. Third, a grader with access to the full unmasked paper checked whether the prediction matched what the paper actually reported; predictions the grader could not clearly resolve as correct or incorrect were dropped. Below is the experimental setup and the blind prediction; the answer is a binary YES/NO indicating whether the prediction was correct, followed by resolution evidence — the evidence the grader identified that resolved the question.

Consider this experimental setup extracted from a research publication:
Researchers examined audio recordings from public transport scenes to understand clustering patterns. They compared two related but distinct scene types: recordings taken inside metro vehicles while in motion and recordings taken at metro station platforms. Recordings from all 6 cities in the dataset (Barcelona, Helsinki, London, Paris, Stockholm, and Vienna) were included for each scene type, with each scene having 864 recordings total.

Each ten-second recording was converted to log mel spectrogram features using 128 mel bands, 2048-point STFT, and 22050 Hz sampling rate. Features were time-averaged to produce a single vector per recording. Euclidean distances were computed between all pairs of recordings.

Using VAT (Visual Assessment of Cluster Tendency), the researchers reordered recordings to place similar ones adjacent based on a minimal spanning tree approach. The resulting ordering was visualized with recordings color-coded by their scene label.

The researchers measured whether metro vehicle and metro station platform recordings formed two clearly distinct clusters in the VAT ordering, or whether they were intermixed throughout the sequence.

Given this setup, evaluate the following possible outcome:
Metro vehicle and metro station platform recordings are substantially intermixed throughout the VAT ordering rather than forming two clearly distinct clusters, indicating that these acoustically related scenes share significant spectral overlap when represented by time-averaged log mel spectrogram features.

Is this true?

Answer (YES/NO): YES